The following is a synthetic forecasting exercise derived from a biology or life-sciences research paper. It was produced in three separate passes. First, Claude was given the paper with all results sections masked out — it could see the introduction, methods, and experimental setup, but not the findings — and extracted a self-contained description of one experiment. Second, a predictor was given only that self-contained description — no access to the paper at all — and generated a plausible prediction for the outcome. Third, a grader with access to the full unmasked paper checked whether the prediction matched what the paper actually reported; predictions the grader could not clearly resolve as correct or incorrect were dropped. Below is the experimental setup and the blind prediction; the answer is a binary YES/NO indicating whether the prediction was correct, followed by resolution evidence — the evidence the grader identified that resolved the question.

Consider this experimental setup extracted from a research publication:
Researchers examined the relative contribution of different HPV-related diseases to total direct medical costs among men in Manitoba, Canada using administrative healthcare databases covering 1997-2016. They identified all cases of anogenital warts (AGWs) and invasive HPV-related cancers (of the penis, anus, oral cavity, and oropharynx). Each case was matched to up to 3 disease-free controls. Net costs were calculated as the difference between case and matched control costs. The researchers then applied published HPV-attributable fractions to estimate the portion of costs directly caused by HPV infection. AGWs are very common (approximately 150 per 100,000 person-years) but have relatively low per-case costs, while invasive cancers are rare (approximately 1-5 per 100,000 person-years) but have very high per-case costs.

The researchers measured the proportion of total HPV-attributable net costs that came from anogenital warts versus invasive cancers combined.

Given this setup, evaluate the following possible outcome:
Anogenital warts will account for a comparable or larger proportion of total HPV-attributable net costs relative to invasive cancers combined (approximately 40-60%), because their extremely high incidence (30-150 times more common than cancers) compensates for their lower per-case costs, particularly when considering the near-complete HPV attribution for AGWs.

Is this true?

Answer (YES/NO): YES